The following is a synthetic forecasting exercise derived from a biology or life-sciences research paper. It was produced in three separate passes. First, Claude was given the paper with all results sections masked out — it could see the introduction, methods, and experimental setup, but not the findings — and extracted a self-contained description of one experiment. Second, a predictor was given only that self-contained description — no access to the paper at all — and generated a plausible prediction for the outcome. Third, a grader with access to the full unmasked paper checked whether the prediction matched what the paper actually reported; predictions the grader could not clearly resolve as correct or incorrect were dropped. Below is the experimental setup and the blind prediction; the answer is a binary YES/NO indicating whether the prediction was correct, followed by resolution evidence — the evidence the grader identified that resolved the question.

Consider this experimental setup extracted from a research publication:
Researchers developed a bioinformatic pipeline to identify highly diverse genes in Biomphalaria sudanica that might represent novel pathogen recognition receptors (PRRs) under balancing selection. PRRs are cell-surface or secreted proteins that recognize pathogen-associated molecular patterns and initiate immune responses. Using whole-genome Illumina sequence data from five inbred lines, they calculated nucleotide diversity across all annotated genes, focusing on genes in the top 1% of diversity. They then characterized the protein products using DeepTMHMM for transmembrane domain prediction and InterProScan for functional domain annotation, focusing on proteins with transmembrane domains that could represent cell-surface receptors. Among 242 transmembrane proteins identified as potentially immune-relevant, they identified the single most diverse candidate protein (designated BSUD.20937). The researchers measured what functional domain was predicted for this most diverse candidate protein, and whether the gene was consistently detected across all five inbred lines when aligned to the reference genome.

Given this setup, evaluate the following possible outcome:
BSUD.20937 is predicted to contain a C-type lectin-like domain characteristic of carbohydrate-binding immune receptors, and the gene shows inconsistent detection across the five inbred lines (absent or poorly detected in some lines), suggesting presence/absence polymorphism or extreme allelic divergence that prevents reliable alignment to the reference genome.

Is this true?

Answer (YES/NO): NO